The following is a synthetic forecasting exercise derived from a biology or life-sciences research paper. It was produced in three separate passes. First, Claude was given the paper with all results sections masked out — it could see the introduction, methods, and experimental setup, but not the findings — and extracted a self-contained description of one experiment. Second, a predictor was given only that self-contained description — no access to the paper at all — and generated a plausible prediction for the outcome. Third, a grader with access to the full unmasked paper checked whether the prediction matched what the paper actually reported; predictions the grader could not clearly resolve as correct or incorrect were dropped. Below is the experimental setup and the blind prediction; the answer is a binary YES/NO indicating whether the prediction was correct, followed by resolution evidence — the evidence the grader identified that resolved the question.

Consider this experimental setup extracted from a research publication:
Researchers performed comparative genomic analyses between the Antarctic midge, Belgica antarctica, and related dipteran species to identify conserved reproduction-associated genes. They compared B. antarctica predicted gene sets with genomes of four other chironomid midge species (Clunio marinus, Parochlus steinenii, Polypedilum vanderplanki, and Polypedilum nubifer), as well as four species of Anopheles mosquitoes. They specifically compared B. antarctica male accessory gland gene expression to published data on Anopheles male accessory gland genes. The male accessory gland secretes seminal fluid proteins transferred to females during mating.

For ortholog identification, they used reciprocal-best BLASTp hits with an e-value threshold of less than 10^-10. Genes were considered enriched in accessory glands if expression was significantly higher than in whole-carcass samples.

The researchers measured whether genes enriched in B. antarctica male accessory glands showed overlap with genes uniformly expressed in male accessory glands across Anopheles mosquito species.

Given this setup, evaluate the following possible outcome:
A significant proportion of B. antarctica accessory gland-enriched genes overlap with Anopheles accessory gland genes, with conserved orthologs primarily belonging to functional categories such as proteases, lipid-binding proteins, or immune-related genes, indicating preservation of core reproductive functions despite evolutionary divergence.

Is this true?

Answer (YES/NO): NO